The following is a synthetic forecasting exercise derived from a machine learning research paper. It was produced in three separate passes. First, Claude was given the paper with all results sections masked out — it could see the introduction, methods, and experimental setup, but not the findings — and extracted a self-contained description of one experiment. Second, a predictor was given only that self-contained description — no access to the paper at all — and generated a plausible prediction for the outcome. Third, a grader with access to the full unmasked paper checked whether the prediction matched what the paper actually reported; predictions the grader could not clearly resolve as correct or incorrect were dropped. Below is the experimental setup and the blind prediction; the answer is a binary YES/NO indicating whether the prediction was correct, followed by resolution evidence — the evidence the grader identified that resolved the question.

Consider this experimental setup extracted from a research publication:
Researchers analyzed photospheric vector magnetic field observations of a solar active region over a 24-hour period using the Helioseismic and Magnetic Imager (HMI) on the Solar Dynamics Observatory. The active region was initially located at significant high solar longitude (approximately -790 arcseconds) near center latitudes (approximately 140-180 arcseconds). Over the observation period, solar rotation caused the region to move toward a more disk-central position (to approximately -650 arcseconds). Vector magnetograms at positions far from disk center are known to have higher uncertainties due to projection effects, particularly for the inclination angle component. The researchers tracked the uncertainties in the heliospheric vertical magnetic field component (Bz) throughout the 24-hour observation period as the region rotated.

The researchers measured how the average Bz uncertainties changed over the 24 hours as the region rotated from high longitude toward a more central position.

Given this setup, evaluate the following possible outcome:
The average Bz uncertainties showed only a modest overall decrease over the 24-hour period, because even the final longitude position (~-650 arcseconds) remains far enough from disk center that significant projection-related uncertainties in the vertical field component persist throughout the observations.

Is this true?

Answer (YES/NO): NO